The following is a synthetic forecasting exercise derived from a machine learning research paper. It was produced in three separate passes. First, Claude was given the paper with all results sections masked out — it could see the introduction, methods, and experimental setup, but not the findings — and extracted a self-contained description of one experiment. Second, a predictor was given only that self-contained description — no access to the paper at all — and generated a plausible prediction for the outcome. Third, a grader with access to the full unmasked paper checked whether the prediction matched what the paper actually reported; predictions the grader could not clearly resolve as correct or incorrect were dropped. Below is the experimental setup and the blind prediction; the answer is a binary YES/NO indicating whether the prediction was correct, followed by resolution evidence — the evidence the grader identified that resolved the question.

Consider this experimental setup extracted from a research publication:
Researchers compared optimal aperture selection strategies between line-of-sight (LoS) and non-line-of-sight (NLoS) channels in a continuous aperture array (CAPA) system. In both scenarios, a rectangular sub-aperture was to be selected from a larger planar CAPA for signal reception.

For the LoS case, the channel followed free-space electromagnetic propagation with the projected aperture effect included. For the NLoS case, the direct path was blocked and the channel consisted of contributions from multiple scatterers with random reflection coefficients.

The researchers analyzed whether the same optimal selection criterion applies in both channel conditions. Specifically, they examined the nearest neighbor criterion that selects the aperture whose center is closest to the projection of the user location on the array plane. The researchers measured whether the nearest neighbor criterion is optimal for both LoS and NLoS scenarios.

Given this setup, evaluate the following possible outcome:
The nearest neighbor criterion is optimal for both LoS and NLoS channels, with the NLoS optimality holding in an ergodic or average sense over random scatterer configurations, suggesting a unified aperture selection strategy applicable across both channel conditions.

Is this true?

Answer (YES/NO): NO